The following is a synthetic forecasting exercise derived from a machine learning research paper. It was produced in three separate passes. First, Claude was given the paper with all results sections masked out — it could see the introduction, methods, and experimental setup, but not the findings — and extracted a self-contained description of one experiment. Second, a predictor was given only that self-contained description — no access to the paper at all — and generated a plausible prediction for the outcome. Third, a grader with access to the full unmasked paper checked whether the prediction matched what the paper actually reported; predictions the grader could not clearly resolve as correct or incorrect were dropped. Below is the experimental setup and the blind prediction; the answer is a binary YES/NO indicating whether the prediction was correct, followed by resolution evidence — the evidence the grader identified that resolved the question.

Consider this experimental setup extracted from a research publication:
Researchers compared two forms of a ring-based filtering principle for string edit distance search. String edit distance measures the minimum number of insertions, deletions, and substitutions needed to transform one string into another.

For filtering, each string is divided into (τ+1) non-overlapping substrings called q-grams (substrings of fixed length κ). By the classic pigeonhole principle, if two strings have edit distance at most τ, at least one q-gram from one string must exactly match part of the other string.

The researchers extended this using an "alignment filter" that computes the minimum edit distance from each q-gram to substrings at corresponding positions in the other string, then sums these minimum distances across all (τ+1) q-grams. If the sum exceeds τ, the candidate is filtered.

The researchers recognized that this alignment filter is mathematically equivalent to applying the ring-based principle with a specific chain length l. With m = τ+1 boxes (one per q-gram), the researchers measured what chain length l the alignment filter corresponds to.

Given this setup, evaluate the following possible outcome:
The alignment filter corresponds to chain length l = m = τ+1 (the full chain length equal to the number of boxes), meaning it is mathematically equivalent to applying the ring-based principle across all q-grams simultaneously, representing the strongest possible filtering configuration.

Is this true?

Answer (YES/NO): YES